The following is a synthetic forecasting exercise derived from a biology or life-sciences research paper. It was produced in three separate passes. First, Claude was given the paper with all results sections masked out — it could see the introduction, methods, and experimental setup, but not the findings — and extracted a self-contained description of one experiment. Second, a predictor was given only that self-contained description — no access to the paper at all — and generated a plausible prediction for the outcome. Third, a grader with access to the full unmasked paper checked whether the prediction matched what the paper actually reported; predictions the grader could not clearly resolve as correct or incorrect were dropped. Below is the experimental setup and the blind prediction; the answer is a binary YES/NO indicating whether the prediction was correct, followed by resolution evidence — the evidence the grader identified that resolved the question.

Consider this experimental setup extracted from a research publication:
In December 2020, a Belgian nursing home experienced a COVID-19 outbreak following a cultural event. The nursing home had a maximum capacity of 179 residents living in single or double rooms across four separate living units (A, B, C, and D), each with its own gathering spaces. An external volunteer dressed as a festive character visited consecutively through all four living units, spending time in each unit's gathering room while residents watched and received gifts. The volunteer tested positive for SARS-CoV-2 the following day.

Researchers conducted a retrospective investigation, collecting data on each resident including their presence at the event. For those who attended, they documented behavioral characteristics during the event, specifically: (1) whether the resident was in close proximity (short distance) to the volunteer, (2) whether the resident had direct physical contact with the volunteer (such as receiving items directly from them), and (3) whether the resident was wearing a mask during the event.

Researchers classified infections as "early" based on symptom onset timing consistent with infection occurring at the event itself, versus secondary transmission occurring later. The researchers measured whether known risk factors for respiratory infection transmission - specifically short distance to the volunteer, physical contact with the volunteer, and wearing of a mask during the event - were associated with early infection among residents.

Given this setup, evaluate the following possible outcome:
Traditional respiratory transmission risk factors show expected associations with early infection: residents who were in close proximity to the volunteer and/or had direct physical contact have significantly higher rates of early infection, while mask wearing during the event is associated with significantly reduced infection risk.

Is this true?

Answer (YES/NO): NO